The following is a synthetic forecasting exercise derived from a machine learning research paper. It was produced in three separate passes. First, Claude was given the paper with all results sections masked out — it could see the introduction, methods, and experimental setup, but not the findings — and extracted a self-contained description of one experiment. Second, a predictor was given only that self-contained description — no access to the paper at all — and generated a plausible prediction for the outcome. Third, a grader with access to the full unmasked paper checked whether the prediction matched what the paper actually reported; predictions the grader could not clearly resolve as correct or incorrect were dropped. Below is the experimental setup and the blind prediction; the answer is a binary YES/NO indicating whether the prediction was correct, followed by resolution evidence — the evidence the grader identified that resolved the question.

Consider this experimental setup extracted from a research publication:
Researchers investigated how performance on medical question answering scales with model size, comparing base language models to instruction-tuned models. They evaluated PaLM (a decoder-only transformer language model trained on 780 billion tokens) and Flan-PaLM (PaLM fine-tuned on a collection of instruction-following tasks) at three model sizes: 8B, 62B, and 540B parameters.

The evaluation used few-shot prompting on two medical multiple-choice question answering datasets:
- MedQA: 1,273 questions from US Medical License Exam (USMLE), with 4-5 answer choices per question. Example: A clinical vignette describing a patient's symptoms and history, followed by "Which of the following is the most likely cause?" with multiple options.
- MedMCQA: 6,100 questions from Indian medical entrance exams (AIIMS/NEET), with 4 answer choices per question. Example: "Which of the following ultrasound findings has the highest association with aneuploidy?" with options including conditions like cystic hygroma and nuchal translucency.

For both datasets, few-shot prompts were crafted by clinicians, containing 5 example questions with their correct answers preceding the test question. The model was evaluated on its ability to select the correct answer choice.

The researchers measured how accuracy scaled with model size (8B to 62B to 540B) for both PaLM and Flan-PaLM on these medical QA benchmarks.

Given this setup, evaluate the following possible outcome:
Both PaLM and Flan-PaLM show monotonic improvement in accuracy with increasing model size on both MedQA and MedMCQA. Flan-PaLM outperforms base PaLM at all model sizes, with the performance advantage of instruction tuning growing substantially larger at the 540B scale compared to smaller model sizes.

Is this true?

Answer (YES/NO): NO